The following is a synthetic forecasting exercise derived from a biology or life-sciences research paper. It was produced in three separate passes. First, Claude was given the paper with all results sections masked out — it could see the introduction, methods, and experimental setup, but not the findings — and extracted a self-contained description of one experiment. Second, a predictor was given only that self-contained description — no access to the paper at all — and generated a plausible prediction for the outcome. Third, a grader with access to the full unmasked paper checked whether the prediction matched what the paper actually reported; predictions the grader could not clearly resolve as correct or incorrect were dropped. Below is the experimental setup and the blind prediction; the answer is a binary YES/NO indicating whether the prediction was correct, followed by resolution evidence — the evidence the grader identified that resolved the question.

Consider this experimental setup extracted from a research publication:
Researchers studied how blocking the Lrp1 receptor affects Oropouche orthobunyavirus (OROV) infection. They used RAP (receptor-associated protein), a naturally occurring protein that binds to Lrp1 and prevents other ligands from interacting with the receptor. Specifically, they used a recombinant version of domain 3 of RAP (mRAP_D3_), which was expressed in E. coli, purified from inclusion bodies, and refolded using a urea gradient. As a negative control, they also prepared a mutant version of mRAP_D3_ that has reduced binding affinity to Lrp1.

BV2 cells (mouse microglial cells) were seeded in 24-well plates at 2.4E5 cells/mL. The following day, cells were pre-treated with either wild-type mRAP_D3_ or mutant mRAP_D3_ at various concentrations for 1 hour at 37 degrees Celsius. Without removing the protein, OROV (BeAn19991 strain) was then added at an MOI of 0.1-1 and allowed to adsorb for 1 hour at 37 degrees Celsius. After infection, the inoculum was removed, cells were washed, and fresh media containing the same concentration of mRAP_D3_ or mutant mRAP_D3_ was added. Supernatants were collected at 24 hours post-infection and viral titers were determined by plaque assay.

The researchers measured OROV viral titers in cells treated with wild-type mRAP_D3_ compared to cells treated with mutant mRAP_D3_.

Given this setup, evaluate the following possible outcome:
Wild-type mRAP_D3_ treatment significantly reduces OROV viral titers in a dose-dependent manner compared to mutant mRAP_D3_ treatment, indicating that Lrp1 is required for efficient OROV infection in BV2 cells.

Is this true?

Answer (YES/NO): YES